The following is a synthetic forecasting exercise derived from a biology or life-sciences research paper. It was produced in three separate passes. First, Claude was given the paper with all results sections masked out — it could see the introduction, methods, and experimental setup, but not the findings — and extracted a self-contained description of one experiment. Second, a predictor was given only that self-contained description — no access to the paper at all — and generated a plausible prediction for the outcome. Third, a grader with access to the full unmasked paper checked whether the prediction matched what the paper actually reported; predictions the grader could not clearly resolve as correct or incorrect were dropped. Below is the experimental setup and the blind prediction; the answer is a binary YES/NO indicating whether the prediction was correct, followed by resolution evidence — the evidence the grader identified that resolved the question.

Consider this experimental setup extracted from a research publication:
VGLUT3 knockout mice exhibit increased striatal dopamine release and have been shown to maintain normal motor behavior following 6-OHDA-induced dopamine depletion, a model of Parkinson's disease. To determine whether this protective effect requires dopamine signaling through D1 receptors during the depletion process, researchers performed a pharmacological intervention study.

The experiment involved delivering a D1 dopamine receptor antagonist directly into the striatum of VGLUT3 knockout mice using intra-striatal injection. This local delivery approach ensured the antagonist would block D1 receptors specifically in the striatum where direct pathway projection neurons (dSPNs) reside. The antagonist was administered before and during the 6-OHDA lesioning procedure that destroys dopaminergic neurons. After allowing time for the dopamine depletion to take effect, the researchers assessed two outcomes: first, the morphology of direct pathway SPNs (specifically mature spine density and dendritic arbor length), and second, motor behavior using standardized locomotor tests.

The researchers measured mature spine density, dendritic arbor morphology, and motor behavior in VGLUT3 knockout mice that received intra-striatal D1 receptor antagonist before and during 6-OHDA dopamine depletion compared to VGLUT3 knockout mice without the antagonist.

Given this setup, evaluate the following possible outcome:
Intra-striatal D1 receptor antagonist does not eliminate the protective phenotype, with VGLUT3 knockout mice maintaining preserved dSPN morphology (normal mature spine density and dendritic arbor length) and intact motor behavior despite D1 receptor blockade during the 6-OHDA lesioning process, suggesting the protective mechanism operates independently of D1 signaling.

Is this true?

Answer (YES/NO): NO